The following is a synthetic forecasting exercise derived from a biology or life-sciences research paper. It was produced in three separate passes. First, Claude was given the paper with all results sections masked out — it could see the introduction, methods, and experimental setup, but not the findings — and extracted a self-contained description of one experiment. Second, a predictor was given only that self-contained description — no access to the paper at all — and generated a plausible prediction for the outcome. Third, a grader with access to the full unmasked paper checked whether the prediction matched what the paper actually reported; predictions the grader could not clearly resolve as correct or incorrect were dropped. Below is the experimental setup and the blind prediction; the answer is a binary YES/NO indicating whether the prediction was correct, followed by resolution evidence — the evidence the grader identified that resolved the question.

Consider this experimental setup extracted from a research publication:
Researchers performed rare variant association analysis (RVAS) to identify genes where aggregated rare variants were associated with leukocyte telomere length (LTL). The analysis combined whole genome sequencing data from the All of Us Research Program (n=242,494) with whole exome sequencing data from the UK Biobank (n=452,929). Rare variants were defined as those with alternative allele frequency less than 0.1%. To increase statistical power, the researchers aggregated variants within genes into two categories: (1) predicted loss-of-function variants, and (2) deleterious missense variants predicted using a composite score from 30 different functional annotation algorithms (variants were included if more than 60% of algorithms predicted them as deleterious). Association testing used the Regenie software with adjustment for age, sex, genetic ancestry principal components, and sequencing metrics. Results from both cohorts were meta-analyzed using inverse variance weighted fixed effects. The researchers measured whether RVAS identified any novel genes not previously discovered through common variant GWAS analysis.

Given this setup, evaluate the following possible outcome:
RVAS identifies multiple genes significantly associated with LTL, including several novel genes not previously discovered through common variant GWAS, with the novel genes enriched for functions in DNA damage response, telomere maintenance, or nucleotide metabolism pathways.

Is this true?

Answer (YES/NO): YES